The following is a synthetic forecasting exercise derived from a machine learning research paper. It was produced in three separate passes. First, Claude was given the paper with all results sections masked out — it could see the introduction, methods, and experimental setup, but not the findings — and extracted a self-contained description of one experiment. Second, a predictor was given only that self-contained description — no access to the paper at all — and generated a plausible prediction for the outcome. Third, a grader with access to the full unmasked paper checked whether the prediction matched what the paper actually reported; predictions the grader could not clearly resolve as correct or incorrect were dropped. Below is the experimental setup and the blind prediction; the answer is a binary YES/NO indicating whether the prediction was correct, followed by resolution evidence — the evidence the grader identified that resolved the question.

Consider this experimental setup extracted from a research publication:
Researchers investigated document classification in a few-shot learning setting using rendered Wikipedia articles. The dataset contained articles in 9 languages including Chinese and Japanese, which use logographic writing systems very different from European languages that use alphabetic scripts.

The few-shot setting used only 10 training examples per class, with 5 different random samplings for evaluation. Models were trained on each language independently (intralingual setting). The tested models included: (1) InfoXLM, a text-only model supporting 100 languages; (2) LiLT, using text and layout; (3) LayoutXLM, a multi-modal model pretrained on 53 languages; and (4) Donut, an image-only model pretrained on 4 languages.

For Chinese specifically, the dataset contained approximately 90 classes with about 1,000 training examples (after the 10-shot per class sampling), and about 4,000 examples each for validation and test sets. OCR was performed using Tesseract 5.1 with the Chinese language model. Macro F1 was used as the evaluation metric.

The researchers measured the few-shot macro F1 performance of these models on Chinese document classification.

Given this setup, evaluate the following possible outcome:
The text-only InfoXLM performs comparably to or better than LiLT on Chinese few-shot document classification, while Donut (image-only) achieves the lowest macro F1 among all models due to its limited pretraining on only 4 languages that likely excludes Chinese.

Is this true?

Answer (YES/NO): NO